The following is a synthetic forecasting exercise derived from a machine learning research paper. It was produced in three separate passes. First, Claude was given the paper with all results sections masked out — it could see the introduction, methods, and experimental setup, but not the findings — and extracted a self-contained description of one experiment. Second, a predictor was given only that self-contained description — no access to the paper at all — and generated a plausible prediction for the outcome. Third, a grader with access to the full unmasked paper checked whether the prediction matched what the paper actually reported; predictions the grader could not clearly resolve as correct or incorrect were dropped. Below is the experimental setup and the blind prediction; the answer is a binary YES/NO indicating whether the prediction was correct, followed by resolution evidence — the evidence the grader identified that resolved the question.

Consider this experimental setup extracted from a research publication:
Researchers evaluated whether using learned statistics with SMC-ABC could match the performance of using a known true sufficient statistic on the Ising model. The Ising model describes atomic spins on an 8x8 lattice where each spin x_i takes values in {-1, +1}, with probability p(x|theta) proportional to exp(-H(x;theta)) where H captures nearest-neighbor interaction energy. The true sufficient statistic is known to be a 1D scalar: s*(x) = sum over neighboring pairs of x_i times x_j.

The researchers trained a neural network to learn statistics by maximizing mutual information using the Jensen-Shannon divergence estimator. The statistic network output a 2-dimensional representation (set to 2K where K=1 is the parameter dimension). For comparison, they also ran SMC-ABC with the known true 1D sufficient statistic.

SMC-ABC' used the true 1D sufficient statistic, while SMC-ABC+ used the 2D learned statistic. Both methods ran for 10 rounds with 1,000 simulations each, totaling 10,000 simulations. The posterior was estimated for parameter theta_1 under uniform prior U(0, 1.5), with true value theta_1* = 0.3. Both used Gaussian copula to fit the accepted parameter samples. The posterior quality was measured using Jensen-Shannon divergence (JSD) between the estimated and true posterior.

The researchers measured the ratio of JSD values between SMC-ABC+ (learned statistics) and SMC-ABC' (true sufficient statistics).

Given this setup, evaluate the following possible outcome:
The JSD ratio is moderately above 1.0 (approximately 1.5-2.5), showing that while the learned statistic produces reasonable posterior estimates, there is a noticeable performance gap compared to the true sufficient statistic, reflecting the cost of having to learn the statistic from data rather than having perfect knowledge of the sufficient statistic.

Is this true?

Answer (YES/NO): NO